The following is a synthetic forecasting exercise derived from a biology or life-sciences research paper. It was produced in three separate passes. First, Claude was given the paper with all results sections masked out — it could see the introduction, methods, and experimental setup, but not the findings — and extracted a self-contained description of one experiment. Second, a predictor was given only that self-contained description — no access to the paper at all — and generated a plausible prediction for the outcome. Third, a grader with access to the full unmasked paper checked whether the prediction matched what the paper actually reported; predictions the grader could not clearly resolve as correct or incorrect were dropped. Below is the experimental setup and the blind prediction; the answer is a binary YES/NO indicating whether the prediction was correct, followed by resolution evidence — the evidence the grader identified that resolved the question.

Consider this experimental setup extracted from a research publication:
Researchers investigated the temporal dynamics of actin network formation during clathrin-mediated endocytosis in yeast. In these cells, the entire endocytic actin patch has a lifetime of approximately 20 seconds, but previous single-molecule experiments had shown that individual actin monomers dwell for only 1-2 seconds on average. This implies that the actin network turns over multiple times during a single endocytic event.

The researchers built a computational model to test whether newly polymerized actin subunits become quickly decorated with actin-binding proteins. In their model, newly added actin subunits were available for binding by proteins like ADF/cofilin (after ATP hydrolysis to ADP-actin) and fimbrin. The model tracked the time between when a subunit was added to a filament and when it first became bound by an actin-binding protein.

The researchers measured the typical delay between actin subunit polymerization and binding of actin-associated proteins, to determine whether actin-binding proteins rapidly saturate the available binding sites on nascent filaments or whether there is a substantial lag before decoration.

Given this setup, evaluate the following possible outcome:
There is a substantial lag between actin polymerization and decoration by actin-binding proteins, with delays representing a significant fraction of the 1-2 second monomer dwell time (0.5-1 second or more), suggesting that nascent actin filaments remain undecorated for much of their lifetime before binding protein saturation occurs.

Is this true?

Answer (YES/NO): NO